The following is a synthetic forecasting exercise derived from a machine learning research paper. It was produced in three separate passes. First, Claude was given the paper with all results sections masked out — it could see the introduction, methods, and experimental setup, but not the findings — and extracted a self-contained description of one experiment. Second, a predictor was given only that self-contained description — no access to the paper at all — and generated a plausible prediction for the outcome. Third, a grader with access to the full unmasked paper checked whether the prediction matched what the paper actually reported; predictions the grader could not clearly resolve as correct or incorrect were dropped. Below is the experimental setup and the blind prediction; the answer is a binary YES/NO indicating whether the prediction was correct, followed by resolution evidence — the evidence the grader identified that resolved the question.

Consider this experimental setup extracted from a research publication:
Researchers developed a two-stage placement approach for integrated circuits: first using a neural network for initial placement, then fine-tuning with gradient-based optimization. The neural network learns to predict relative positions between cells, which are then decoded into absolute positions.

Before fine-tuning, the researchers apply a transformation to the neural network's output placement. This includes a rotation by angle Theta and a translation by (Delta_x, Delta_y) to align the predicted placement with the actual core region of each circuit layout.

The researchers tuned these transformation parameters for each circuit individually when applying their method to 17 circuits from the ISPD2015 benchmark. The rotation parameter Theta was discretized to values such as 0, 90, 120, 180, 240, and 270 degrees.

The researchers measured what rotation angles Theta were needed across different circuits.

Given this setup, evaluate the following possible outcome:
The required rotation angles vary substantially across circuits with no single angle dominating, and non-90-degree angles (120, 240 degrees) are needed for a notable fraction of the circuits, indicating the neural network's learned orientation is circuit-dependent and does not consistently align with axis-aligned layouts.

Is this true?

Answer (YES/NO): NO